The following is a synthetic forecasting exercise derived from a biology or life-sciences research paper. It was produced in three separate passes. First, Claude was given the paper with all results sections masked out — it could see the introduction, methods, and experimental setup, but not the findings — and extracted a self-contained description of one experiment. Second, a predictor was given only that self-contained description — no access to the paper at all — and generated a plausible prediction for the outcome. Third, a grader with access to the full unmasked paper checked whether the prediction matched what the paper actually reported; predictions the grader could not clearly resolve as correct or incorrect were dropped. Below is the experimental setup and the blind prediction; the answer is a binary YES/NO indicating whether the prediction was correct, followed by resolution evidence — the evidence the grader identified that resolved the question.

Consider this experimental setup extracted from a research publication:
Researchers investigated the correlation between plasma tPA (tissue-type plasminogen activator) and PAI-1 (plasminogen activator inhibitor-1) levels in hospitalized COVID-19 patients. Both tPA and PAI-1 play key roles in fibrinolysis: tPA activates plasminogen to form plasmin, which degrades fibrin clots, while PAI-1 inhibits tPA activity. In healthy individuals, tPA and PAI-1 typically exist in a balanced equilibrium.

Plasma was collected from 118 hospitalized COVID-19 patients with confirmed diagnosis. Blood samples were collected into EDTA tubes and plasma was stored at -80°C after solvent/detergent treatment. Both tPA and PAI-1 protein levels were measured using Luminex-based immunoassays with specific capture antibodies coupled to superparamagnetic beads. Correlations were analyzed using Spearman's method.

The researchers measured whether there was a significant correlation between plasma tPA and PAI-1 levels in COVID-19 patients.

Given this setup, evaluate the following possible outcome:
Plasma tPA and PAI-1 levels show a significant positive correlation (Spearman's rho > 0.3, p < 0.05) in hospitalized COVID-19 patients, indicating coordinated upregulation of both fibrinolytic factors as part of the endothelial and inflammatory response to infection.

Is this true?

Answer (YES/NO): YES